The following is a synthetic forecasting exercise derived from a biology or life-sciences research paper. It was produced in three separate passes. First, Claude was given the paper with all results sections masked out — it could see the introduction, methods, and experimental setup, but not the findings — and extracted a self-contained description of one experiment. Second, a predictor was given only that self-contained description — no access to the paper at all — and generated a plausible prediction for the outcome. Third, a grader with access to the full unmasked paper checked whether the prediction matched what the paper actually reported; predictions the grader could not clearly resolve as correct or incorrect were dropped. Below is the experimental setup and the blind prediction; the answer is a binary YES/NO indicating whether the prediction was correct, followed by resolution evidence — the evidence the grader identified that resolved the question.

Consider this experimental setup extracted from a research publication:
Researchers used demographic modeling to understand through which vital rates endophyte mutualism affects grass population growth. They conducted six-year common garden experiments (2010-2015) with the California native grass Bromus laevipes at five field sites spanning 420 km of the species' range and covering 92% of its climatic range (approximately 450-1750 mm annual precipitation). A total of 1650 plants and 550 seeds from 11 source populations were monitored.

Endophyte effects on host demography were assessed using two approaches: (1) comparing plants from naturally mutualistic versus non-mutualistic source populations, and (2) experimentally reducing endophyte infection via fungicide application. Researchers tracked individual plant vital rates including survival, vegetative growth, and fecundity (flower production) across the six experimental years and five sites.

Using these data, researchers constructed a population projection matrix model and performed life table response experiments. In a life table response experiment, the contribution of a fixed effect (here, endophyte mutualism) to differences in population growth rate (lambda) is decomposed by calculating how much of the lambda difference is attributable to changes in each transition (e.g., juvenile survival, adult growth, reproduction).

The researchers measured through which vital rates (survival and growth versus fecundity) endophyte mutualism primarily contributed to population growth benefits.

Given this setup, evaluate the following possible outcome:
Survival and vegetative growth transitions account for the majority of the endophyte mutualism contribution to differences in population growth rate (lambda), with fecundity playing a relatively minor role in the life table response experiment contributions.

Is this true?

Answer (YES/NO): NO